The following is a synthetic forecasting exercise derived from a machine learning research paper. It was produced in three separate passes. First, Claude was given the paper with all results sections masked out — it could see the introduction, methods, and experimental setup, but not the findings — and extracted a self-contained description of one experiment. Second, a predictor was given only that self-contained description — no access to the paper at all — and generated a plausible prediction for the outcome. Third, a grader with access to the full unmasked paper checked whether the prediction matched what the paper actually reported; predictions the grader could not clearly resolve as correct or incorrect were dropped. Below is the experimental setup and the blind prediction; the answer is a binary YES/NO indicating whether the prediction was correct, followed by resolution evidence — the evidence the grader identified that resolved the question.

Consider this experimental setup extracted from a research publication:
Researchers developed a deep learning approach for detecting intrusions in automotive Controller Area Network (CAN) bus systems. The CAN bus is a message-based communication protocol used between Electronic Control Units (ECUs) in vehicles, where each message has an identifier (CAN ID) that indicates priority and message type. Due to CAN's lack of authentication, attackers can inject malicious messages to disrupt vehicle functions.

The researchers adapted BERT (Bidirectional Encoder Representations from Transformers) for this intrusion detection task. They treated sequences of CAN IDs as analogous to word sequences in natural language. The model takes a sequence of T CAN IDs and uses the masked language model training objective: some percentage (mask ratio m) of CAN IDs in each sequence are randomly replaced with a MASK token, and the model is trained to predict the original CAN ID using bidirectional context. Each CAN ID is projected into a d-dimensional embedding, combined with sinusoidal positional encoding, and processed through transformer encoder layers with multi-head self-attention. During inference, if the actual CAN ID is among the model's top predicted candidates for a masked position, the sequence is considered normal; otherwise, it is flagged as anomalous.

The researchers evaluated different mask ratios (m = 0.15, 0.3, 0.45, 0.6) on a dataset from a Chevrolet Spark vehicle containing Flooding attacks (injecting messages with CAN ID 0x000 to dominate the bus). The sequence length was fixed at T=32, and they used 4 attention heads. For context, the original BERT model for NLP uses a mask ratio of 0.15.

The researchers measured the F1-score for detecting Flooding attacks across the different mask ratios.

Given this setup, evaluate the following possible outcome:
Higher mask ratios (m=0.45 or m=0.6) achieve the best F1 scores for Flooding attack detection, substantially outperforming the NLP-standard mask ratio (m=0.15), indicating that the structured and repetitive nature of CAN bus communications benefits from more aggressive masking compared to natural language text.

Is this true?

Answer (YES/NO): NO